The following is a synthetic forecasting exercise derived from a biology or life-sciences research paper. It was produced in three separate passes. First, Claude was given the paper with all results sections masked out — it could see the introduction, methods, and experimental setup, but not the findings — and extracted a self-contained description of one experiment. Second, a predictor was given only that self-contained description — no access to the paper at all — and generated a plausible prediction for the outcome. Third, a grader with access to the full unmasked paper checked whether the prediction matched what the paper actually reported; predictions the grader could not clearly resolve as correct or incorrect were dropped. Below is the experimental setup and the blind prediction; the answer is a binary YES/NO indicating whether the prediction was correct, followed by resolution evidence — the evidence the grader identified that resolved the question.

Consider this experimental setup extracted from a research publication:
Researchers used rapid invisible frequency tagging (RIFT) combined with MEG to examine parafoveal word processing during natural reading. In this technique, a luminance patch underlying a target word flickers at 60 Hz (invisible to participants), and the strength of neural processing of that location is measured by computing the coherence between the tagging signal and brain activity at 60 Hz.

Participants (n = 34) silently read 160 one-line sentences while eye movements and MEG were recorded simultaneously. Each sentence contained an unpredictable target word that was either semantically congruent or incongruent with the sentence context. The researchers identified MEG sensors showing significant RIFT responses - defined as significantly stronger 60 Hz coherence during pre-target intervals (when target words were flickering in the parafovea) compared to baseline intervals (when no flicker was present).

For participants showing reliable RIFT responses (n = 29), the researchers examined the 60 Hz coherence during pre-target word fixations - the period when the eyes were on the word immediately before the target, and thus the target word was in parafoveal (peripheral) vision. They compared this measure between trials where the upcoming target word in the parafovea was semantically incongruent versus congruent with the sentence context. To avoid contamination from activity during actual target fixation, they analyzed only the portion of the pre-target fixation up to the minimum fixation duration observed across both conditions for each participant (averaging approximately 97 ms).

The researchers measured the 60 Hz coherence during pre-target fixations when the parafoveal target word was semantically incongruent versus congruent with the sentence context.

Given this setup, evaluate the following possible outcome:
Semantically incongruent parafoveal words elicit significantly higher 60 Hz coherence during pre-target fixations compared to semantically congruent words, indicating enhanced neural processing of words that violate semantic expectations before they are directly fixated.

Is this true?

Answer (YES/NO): NO